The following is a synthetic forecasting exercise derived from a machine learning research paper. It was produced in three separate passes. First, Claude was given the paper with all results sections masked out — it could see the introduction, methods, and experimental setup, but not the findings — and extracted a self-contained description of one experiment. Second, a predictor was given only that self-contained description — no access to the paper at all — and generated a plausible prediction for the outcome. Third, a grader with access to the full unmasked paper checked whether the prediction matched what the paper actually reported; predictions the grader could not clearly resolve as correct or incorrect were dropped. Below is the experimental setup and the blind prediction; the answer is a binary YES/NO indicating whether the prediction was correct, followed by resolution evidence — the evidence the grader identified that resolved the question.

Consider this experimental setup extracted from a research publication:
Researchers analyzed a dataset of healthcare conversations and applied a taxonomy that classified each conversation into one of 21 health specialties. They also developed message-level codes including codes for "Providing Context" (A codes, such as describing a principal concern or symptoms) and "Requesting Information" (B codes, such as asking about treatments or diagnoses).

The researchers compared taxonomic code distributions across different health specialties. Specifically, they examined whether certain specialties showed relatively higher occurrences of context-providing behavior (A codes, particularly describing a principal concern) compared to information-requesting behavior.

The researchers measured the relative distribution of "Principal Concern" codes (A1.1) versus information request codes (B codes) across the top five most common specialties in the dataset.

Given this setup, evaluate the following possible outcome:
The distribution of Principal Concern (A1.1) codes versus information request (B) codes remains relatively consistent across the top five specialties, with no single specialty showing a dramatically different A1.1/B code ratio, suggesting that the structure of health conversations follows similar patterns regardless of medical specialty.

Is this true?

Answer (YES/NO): NO